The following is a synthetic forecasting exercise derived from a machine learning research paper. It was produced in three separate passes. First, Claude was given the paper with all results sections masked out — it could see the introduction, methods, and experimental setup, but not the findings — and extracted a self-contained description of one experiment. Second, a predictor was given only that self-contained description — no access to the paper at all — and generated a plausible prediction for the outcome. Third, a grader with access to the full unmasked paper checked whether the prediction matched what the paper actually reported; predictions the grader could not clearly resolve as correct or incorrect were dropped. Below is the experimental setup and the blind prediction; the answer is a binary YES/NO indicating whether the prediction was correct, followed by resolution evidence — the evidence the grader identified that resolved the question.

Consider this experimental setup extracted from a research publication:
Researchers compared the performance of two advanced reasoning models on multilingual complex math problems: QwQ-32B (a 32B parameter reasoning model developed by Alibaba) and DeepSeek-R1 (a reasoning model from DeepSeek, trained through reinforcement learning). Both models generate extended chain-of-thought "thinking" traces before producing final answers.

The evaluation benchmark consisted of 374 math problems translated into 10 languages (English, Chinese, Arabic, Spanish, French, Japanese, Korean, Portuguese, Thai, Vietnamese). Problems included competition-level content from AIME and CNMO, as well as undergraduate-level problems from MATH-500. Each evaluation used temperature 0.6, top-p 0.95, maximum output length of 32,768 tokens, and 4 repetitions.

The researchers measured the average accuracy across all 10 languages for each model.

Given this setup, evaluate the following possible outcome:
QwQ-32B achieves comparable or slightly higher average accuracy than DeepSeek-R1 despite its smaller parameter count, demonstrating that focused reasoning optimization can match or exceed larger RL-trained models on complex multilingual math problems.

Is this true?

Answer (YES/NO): NO